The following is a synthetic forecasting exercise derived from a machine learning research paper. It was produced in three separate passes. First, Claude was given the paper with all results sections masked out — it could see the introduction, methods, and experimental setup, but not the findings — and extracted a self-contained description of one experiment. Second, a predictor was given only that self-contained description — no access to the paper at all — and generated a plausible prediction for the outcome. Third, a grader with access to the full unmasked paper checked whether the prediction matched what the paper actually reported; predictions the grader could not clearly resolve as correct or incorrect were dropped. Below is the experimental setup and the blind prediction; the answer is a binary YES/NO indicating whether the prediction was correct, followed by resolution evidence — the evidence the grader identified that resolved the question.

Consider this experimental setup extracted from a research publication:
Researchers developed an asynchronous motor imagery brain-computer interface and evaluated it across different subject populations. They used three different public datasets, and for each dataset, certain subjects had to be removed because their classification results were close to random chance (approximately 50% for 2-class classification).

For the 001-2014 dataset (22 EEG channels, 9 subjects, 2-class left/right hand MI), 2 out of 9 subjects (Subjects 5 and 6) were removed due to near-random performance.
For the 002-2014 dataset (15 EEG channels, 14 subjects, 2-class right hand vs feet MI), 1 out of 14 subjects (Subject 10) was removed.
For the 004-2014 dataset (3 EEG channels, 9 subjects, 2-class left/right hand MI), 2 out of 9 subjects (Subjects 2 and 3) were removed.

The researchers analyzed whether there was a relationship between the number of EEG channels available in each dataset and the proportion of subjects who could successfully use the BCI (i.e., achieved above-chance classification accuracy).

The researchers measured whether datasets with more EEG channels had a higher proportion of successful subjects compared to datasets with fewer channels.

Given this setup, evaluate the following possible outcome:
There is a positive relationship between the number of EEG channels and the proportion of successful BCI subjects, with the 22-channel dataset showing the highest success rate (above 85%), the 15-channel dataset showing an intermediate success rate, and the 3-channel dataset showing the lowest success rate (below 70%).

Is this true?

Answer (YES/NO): NO